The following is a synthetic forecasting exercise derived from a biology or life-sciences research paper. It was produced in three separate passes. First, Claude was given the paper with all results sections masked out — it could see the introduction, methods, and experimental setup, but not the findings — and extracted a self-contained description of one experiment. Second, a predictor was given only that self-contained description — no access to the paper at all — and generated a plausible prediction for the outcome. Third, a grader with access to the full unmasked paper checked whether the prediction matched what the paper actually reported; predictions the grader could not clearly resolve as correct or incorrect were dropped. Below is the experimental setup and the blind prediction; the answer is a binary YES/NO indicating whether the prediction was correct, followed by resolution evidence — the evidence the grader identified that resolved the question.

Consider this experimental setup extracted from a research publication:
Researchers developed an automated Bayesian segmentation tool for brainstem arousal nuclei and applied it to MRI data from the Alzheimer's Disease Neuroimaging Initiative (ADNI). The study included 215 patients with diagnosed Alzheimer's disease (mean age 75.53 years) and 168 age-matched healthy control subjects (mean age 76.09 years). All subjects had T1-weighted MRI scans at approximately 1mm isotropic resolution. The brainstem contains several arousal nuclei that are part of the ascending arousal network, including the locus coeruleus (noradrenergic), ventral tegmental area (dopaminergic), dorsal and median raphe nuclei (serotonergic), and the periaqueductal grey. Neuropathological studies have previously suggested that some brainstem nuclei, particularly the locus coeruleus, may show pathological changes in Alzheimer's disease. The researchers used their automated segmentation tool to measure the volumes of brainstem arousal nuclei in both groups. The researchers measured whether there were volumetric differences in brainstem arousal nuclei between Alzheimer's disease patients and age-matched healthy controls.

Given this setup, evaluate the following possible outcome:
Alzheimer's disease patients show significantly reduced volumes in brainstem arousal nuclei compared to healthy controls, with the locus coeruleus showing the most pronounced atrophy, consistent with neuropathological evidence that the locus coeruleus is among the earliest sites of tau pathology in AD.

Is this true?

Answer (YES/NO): NO